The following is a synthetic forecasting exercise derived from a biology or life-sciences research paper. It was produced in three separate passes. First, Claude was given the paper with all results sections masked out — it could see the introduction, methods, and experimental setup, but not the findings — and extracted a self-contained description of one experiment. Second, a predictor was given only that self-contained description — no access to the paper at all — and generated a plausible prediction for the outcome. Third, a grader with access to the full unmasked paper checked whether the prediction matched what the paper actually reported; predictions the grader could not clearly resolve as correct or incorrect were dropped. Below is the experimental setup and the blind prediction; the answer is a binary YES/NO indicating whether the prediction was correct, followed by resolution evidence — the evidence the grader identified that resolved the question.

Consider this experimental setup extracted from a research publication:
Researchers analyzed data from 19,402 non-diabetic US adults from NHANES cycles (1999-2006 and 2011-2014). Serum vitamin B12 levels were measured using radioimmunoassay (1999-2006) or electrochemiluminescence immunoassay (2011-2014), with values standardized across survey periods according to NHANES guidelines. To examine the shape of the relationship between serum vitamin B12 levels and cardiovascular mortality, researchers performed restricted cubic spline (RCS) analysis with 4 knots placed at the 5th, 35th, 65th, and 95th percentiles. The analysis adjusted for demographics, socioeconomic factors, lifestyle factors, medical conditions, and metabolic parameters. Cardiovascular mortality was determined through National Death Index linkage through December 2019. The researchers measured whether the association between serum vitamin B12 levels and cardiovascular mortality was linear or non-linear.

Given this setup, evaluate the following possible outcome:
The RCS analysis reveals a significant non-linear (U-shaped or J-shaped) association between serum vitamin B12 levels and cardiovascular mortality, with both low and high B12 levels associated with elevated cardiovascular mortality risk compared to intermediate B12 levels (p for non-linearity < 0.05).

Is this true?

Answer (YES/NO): NO